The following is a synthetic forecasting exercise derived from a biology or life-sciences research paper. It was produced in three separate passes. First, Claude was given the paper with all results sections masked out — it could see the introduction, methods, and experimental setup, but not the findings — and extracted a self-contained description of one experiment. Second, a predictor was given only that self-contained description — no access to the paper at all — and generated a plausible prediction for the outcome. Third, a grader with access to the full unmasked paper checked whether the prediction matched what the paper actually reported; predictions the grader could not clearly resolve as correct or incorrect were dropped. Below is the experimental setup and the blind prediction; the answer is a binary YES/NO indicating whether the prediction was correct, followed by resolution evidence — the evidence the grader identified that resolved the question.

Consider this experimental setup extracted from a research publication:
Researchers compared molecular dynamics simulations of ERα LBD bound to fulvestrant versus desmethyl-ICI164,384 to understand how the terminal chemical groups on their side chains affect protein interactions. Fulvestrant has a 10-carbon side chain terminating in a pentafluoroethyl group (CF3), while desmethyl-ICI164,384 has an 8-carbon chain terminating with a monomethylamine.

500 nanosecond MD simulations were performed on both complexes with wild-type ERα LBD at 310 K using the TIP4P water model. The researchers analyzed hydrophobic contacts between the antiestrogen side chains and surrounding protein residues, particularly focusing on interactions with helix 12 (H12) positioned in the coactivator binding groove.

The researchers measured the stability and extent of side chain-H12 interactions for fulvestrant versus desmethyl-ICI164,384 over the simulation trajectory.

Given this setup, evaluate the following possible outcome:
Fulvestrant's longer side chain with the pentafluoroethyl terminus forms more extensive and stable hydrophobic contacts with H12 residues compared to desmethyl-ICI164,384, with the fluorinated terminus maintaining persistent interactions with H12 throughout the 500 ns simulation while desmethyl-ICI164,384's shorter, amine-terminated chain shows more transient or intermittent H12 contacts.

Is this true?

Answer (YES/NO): NO